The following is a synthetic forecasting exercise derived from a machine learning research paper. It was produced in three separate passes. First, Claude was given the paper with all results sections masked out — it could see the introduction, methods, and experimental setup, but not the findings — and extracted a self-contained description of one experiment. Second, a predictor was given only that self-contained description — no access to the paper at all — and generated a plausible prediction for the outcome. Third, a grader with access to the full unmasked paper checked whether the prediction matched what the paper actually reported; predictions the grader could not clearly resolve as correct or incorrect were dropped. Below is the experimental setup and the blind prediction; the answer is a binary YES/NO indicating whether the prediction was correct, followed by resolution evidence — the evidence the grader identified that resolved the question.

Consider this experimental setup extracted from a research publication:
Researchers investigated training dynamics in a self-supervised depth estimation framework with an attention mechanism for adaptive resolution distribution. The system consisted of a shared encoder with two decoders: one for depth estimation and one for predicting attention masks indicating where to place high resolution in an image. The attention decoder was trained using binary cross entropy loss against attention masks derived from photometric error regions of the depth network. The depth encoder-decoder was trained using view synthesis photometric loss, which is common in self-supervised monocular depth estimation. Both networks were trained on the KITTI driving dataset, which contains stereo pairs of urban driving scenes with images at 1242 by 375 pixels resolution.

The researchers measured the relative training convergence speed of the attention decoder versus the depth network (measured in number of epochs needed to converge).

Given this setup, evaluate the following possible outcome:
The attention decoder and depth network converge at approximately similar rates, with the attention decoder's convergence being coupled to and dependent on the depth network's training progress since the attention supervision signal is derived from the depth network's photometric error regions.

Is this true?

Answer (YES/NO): NO